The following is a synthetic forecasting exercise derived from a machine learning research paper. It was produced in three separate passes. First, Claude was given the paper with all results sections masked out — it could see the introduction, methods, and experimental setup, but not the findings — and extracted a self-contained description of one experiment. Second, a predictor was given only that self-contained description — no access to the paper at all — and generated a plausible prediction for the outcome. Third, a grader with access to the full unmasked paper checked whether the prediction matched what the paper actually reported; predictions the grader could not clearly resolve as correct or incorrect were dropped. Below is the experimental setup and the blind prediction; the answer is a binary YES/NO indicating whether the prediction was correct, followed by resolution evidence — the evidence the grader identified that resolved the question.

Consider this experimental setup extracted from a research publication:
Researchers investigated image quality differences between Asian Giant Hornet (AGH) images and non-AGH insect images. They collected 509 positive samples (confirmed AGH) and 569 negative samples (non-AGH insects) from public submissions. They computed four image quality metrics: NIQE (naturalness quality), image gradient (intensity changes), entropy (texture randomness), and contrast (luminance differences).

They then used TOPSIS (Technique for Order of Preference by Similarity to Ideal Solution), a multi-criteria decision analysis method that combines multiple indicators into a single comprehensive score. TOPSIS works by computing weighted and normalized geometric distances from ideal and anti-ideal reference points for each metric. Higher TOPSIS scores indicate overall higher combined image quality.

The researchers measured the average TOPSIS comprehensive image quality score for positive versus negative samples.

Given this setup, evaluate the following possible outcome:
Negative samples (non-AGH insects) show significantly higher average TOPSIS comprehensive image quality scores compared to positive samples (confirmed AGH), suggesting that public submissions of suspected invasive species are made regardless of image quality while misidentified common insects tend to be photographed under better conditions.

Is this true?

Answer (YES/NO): NO